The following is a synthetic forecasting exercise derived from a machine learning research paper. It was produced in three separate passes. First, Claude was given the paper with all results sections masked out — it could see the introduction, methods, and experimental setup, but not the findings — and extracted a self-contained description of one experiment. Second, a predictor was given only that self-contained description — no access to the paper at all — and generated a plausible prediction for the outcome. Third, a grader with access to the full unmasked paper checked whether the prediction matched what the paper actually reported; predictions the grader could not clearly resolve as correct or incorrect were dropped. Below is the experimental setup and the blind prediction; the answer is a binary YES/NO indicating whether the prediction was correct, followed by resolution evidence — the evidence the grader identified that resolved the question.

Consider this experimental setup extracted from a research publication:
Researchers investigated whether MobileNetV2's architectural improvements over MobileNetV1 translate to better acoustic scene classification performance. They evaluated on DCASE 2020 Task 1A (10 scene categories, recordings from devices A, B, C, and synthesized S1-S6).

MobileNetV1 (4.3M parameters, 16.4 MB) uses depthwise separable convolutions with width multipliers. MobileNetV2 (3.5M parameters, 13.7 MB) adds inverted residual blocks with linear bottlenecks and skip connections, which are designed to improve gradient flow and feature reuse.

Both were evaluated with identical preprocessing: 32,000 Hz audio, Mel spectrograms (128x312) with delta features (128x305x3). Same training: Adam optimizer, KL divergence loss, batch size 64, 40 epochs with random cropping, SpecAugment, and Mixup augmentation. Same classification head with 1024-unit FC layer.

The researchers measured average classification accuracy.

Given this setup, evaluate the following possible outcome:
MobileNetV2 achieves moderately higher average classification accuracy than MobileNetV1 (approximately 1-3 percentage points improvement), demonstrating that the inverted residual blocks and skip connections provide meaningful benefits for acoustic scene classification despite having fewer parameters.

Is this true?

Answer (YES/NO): NO